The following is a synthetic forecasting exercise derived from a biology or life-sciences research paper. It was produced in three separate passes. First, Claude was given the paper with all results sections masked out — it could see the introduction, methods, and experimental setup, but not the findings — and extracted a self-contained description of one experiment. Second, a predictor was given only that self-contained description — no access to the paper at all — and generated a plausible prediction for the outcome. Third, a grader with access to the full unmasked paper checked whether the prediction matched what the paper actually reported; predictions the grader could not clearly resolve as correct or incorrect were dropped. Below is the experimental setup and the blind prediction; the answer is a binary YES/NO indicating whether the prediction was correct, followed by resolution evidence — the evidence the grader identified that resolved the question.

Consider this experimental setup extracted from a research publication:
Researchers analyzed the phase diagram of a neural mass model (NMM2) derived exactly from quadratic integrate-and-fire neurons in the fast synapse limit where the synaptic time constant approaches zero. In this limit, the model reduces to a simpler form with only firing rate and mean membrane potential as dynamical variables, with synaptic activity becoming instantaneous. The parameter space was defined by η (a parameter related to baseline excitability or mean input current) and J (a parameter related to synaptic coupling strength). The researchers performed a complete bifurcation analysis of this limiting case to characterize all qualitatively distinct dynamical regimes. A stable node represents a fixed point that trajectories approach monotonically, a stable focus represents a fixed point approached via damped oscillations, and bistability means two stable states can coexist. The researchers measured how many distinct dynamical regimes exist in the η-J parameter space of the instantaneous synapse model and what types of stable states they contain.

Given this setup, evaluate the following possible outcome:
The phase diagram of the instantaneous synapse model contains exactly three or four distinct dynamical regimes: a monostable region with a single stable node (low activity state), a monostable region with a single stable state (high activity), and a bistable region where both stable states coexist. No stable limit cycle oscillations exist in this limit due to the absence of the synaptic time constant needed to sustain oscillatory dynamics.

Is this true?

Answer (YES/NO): YES